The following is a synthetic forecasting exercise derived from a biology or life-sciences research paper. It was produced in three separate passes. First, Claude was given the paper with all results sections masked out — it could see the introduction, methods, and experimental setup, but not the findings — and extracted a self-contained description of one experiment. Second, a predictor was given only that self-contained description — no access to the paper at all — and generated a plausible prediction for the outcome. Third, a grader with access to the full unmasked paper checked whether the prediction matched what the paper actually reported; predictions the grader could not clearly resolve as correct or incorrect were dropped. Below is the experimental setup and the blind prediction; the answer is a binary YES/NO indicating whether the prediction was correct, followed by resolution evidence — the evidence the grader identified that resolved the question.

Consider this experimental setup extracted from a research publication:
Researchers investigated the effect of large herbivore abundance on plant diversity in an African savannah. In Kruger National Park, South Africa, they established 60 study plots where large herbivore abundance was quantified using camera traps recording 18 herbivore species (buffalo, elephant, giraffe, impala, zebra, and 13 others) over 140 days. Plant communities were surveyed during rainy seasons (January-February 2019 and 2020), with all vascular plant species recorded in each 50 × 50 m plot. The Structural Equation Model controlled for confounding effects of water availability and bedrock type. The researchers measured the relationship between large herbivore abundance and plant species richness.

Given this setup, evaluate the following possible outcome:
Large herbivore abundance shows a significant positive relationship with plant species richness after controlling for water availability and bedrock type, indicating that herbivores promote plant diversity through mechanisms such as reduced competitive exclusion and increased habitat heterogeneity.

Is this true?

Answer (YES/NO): YES